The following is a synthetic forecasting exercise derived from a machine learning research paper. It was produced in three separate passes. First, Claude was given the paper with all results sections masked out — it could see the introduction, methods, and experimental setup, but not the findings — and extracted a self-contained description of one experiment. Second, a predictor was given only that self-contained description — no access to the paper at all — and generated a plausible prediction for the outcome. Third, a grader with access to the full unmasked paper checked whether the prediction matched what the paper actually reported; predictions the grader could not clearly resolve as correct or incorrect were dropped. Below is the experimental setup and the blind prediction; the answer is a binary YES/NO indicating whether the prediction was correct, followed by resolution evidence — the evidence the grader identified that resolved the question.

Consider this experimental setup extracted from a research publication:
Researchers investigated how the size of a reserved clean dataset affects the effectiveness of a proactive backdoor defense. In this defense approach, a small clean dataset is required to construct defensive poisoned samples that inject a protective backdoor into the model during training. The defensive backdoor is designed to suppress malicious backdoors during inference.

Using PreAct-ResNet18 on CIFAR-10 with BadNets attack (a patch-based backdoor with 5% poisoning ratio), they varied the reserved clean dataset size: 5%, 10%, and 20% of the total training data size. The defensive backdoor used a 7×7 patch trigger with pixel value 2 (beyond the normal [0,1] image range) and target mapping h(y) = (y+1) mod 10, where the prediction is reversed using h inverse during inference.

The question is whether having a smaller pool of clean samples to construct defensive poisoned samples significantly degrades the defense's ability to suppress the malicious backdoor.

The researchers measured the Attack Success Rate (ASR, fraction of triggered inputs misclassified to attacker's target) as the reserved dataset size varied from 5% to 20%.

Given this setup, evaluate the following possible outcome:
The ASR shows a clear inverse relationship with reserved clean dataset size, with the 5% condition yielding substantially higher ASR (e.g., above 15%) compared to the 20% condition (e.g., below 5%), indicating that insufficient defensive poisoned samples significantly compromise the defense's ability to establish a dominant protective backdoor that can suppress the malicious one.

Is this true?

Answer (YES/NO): NO